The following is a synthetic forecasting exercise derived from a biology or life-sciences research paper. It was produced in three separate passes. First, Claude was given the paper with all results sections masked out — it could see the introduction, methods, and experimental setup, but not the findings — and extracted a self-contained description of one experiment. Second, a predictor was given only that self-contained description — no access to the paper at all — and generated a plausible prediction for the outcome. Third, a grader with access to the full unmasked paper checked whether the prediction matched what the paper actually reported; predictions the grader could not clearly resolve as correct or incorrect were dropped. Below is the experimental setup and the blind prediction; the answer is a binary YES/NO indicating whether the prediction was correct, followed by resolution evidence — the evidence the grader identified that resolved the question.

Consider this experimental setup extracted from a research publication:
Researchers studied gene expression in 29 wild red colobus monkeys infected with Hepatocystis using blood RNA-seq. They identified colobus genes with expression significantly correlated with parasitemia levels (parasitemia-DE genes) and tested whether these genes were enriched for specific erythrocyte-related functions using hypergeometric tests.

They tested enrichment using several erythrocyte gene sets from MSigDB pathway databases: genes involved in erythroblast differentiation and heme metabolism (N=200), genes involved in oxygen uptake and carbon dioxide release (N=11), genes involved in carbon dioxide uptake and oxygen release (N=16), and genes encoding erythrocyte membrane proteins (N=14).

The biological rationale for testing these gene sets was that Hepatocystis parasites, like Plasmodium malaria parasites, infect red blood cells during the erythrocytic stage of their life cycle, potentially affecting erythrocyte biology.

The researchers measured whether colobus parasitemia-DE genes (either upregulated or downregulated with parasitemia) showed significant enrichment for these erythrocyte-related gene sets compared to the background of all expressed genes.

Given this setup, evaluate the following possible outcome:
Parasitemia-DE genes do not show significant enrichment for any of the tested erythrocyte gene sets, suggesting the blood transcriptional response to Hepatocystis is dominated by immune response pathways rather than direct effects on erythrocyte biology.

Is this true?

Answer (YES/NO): NO